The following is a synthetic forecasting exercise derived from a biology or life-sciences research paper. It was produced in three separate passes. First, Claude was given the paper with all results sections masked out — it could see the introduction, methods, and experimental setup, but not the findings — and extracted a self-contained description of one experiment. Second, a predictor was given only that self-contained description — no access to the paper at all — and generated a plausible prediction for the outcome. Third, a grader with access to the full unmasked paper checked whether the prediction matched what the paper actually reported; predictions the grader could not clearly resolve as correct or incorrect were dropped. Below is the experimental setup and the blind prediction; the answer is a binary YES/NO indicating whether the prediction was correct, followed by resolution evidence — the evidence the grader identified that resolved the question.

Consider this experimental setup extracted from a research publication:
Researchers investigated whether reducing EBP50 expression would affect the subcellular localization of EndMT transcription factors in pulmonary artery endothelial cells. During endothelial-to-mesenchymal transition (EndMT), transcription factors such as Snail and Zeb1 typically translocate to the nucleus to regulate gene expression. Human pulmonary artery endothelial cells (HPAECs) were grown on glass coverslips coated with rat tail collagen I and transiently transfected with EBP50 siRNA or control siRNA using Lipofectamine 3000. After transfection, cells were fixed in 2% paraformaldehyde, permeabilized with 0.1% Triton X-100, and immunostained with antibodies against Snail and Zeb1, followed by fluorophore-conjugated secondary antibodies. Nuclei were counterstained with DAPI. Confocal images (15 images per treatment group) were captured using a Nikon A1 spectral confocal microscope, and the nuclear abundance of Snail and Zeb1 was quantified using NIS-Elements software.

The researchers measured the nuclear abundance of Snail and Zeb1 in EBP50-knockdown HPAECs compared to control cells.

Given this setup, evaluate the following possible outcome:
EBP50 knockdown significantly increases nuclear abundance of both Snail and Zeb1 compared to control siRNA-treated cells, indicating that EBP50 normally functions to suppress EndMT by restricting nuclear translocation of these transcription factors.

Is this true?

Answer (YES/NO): YES